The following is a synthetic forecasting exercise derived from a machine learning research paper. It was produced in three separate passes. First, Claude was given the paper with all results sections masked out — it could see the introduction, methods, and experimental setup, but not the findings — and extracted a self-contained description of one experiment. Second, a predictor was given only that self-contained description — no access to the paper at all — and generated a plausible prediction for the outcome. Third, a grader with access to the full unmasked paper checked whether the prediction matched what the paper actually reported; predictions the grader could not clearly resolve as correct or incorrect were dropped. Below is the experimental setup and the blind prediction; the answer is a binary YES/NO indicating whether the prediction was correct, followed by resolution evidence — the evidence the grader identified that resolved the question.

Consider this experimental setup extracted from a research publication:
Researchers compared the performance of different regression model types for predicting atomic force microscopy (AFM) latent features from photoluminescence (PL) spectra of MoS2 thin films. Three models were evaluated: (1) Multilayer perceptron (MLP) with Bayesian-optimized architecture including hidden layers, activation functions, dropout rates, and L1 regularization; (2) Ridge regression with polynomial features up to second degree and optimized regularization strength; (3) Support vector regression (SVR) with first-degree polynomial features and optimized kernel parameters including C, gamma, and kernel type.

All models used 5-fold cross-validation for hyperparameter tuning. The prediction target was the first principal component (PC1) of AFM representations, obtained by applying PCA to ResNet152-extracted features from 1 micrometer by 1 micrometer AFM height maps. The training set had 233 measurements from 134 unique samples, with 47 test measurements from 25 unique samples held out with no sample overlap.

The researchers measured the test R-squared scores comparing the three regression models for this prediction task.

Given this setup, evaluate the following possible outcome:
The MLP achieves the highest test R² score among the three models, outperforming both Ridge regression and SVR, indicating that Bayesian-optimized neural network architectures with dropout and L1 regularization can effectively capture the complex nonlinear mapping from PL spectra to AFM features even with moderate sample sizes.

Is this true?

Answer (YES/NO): NO